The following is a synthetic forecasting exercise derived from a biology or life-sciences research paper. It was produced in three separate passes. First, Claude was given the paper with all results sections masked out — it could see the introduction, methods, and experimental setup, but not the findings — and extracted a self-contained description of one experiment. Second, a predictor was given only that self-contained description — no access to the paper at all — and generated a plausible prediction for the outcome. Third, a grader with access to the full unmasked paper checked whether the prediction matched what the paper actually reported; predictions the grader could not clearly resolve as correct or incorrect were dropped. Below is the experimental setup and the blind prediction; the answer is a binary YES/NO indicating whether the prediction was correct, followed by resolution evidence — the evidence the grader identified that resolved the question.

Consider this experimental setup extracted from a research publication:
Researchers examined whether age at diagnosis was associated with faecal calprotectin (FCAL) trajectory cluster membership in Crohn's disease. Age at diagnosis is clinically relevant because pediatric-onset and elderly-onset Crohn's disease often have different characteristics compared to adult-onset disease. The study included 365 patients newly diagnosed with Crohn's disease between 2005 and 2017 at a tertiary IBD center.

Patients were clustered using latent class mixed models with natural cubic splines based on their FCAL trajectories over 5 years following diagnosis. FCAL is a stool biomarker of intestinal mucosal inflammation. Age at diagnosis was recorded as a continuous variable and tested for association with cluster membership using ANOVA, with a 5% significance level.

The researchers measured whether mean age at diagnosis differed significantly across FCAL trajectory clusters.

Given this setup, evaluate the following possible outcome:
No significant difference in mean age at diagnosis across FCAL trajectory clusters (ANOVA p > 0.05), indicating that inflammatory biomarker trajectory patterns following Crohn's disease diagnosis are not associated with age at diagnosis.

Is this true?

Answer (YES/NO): YES